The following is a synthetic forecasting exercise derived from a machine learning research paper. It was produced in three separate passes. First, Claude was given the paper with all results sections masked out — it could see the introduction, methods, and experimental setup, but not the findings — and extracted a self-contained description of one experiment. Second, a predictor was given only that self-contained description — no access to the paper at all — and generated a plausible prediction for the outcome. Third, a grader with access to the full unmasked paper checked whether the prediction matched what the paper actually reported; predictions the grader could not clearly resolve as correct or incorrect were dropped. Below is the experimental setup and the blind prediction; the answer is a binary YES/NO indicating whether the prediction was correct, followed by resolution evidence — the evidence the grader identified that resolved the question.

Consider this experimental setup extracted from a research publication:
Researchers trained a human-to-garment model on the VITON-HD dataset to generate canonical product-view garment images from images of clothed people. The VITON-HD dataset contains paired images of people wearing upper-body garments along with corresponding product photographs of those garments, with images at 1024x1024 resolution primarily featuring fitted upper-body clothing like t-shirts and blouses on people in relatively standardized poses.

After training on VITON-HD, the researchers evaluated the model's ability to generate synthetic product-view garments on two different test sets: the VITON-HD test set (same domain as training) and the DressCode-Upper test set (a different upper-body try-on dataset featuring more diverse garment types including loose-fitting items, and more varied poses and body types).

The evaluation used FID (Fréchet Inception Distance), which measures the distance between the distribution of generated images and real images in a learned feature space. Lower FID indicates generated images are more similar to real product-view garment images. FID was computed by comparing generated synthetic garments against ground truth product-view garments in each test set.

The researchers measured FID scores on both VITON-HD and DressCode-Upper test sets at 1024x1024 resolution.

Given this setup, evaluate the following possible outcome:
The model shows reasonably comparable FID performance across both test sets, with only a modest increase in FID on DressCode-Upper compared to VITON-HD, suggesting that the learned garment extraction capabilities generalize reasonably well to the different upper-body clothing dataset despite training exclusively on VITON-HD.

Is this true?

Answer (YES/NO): NO